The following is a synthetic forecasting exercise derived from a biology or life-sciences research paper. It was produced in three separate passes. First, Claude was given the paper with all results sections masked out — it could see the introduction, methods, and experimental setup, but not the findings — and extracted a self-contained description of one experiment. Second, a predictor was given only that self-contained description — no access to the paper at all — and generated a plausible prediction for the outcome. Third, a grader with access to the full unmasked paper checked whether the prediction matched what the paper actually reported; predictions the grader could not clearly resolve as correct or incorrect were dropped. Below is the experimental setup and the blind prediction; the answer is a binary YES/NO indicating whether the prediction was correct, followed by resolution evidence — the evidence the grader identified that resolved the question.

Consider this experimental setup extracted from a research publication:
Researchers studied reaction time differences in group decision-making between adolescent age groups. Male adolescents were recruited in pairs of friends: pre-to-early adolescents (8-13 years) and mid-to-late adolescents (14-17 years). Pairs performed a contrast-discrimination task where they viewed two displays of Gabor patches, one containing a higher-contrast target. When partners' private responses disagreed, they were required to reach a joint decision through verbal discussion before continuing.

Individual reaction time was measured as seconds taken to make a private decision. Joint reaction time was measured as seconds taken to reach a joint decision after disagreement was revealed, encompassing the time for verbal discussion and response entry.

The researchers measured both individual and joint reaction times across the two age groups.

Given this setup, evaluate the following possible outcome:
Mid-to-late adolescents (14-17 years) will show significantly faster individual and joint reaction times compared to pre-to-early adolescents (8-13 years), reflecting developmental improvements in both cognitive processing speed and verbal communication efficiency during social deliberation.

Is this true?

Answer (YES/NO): YES